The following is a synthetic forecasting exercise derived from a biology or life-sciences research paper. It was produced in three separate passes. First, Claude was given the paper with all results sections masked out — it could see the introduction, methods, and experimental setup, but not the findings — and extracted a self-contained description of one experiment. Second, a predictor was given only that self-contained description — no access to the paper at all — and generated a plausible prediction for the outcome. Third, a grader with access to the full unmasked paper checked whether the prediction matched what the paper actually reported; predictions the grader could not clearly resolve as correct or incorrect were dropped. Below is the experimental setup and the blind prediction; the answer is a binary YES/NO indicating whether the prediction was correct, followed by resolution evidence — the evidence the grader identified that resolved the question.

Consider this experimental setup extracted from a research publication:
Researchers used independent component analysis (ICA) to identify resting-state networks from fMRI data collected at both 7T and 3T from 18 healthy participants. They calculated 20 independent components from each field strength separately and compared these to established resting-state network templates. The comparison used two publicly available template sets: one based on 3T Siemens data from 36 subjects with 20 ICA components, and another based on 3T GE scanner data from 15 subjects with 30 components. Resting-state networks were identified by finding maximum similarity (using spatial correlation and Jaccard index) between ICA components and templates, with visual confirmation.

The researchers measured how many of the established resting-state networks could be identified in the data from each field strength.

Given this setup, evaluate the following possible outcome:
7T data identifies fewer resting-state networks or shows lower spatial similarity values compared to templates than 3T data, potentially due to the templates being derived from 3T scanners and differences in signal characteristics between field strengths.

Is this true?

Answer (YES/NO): NO